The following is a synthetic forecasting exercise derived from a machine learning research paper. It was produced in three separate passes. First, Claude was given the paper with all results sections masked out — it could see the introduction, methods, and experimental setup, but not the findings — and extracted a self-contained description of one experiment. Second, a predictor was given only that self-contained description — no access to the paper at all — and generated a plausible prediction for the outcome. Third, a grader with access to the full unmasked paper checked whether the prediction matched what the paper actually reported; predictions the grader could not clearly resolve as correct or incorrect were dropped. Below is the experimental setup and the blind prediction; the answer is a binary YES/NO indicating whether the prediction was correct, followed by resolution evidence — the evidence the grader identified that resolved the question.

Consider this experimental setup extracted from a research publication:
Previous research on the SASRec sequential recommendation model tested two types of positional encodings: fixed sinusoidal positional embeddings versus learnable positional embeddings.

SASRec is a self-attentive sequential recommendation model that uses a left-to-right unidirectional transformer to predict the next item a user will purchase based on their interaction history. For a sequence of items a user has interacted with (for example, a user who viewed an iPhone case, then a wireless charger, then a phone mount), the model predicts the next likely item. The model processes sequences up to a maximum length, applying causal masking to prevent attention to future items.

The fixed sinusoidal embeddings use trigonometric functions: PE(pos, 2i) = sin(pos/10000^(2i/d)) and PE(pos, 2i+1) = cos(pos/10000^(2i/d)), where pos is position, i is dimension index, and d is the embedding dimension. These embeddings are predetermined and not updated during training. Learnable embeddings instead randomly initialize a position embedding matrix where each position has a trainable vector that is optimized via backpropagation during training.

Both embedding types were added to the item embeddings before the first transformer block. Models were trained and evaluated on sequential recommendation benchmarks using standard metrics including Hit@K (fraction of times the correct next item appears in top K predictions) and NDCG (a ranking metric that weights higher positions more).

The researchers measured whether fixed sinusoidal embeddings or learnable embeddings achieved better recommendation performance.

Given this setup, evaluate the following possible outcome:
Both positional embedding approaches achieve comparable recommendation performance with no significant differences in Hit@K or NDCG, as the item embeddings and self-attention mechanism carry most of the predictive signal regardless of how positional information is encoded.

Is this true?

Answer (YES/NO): NO